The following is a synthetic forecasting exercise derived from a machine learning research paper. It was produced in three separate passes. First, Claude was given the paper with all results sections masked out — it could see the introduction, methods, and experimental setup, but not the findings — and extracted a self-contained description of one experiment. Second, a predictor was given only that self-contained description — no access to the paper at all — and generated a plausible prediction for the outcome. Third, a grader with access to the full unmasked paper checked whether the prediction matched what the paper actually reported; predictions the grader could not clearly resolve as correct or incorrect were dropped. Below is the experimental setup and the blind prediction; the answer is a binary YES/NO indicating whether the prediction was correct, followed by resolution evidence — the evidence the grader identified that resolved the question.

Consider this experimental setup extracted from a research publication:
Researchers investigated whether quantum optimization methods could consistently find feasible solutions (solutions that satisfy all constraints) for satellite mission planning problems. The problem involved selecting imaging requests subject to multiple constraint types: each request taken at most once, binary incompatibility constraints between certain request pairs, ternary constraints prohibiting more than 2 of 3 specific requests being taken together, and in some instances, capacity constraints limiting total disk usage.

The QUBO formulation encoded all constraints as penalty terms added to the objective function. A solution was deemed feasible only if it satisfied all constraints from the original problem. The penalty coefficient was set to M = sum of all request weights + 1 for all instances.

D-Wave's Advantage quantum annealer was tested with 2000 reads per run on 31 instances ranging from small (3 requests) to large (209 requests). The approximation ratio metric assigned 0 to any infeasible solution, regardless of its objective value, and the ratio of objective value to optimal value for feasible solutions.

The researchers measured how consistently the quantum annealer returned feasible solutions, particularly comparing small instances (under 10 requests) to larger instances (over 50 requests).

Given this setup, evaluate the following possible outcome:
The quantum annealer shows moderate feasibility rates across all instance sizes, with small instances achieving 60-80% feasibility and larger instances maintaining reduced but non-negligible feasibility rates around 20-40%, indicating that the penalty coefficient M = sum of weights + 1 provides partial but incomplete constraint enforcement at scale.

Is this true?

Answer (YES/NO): NO